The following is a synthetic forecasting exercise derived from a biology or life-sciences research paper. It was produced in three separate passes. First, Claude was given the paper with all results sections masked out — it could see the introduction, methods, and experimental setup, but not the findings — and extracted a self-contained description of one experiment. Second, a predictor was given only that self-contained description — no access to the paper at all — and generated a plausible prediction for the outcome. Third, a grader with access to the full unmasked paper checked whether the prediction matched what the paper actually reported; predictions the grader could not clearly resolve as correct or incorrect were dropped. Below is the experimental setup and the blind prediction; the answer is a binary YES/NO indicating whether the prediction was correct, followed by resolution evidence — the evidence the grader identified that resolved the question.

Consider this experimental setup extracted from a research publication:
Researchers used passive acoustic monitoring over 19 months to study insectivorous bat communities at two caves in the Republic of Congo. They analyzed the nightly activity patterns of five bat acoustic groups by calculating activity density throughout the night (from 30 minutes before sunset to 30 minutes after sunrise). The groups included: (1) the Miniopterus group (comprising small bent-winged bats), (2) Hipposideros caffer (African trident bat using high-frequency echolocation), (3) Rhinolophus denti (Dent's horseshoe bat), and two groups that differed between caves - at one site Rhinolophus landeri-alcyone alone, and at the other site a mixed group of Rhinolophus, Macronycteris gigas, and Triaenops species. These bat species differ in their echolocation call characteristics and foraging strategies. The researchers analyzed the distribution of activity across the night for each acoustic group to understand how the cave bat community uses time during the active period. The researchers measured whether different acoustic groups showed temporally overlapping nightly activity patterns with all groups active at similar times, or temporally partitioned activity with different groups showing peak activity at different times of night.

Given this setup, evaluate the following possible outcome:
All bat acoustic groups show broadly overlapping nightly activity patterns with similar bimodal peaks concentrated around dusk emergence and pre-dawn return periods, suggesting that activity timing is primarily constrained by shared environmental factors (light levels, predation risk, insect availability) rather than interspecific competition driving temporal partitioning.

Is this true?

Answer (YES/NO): YES